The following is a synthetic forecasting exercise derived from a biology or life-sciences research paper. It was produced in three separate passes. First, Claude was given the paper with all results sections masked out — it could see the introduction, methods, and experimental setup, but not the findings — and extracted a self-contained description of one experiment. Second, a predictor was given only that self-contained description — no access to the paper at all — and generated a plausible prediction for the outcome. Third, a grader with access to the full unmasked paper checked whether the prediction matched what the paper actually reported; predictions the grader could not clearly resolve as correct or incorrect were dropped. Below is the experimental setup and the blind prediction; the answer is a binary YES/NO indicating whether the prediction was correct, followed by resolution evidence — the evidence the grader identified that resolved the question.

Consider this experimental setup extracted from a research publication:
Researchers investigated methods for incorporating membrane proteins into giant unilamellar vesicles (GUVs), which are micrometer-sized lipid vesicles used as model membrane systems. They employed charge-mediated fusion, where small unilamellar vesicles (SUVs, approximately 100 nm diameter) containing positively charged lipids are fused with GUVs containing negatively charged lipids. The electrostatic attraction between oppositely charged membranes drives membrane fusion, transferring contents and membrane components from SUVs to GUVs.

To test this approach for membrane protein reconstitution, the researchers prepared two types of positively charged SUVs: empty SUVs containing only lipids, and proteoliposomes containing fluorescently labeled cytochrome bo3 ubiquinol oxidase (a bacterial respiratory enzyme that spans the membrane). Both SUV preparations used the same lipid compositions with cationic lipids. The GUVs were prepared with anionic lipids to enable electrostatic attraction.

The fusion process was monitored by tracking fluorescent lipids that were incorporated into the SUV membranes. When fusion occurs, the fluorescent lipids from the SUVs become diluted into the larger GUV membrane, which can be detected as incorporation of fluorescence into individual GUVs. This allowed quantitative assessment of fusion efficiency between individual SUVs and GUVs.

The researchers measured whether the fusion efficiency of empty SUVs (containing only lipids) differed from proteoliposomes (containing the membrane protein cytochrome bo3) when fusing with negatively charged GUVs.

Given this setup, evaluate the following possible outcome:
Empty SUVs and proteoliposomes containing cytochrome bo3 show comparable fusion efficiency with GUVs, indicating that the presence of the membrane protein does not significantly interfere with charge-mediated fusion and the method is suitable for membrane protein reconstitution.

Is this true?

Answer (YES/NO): YES